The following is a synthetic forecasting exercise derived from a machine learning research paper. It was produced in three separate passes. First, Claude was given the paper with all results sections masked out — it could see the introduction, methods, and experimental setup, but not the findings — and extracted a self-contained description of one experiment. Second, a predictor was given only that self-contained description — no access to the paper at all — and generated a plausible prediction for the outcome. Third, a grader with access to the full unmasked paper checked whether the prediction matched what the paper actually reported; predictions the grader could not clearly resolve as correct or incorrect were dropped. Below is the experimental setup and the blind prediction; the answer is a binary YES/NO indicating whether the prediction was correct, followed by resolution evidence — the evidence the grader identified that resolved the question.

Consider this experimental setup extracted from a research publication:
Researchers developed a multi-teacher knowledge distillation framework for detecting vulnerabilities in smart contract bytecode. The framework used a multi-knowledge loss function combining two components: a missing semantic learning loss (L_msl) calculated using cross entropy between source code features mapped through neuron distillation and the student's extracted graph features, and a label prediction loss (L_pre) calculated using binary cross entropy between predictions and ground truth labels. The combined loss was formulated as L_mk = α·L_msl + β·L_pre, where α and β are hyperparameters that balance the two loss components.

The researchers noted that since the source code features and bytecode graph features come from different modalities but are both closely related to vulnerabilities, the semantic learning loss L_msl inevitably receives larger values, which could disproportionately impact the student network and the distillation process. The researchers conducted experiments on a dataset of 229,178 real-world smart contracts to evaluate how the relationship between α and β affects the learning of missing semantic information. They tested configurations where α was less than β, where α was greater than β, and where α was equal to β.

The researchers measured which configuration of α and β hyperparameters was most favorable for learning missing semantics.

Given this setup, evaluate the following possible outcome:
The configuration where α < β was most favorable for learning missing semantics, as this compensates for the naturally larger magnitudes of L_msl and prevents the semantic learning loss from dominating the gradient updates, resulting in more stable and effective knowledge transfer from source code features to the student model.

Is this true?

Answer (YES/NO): YES